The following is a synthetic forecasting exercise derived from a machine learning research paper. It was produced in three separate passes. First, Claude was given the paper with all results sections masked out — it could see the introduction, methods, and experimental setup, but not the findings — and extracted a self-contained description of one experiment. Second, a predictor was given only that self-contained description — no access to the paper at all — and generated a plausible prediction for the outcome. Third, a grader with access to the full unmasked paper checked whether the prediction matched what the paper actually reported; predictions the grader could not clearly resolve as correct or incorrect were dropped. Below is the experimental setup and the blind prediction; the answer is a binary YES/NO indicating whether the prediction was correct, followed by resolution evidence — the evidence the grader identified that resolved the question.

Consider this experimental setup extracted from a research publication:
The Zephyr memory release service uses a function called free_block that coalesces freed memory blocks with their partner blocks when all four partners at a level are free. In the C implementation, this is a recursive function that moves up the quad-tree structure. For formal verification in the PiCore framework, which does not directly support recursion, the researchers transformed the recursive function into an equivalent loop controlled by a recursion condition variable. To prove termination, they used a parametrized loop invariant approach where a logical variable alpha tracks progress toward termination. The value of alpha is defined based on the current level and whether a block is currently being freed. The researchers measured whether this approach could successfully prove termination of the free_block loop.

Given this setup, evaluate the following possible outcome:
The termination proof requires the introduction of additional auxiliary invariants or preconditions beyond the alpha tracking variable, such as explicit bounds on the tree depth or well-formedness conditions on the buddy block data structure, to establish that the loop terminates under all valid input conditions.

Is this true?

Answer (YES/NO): YES